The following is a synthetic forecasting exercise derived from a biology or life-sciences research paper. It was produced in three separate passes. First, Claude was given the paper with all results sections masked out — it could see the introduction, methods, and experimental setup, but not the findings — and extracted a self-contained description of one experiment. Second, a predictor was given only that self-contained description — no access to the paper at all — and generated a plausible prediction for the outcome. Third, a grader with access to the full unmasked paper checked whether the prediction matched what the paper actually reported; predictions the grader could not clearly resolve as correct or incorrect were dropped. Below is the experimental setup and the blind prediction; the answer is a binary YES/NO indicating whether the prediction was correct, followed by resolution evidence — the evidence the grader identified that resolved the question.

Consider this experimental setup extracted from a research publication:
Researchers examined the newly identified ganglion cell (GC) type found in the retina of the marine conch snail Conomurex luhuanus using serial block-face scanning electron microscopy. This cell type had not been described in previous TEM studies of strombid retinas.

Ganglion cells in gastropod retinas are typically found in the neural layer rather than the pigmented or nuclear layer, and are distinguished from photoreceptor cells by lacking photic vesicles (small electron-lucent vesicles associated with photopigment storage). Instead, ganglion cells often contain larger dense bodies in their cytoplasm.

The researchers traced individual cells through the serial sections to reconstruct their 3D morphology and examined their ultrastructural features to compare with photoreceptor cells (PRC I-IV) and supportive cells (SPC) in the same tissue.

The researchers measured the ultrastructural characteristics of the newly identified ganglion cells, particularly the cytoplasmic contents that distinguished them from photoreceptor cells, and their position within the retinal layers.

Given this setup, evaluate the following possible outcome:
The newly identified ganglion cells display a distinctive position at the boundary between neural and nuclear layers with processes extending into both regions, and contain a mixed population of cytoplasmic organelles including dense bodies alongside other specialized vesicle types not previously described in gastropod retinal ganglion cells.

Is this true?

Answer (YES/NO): NO